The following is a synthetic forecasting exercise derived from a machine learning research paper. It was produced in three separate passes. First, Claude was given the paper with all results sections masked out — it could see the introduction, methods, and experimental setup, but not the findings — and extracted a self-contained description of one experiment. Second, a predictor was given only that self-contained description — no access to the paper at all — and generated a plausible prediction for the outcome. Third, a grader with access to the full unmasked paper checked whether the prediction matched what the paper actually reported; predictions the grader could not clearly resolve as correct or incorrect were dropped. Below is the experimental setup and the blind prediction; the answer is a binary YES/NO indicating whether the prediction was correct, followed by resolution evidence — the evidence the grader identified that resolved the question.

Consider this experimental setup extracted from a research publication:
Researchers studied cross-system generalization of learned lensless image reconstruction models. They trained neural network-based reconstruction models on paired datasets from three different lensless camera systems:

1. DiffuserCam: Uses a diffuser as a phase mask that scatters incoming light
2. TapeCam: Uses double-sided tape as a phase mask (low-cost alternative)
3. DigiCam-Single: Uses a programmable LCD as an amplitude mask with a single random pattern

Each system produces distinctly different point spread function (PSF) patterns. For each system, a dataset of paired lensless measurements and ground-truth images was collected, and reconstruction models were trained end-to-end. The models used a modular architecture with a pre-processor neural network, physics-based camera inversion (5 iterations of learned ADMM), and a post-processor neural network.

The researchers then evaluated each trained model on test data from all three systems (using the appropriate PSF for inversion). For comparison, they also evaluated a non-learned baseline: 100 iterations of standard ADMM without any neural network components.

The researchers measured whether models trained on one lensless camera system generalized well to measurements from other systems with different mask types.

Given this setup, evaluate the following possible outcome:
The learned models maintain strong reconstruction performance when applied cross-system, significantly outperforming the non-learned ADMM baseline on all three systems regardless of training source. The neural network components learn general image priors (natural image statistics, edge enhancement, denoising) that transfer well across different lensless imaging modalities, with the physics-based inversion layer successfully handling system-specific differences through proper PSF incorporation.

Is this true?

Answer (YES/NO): NO